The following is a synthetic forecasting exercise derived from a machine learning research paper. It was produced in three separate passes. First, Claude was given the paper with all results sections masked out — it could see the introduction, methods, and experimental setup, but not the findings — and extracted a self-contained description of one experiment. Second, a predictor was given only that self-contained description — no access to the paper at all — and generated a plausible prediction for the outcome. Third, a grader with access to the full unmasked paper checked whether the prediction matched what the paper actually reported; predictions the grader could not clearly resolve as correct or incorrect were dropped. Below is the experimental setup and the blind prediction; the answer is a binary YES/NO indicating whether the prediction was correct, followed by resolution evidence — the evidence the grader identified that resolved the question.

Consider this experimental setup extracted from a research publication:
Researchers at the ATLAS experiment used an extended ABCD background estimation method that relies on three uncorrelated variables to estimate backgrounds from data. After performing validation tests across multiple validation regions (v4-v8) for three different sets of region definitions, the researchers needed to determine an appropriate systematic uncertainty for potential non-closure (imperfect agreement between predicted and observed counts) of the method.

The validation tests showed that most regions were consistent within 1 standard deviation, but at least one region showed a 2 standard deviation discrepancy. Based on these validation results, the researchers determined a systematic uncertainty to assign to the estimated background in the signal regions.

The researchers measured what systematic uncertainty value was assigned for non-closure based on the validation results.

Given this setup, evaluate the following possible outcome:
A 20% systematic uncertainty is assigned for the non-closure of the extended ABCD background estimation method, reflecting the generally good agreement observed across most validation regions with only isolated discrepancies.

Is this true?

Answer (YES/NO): NO